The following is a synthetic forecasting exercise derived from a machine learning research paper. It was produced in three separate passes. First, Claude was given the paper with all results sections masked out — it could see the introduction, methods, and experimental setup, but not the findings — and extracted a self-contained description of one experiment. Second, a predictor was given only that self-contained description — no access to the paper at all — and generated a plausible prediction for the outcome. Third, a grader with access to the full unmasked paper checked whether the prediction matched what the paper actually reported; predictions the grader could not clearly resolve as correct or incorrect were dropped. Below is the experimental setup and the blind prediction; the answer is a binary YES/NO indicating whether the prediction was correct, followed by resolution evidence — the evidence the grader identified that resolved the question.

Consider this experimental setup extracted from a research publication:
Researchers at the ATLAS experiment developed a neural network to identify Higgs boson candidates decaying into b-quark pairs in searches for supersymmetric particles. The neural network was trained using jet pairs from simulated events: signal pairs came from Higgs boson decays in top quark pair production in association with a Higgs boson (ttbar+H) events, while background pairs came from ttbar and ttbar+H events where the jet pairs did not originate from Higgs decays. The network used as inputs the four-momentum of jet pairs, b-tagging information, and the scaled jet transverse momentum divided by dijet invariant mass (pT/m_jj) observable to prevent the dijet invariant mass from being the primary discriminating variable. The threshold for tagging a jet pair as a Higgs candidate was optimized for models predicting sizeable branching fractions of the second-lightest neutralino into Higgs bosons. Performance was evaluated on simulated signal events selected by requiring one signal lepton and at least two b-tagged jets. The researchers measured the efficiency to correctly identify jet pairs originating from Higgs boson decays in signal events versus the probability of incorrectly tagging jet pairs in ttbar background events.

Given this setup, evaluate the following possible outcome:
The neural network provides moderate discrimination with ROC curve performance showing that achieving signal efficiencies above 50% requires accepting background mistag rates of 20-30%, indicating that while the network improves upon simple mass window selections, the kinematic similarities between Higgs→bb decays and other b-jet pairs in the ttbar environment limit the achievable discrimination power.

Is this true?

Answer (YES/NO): NO